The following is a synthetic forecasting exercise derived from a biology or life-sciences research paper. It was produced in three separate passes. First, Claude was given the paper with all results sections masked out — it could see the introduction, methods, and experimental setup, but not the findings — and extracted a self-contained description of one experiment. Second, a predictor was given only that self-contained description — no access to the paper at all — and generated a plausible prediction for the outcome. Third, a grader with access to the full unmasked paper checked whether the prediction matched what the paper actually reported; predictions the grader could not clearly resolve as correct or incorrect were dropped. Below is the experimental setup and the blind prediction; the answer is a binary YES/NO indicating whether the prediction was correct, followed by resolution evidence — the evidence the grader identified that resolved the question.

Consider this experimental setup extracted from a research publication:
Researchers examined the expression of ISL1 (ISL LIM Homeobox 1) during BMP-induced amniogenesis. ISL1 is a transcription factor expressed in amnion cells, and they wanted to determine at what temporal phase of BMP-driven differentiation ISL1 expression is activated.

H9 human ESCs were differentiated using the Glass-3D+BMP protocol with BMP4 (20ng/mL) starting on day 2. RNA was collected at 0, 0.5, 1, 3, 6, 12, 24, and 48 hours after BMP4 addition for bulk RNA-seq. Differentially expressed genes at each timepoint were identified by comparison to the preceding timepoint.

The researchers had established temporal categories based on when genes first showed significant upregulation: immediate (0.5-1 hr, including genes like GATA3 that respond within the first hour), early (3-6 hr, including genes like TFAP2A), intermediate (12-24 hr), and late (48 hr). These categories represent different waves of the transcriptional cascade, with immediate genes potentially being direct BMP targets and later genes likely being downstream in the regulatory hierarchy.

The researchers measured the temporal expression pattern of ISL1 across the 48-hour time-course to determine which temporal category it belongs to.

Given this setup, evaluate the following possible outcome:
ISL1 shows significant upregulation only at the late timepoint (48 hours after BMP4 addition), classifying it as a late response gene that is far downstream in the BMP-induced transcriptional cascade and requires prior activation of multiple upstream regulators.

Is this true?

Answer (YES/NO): NO